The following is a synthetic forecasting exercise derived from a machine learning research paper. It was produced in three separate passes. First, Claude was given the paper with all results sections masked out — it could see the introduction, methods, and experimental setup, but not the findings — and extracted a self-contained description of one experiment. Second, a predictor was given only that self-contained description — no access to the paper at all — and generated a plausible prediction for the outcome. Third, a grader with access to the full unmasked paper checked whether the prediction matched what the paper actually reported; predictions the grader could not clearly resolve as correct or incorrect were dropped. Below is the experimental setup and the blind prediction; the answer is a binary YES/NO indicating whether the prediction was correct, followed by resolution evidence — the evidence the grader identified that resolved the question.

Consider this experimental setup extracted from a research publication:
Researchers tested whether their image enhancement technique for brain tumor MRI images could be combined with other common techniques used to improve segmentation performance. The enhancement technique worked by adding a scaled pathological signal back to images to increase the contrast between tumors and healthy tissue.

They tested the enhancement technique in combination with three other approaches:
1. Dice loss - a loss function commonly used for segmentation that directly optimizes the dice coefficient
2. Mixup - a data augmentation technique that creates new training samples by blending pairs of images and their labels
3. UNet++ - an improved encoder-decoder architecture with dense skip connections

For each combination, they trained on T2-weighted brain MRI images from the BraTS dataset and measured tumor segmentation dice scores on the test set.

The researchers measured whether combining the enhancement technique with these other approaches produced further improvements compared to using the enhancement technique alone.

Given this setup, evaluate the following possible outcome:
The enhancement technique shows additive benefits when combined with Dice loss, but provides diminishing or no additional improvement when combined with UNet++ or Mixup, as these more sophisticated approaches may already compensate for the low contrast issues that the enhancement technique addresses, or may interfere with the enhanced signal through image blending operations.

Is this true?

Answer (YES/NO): NO